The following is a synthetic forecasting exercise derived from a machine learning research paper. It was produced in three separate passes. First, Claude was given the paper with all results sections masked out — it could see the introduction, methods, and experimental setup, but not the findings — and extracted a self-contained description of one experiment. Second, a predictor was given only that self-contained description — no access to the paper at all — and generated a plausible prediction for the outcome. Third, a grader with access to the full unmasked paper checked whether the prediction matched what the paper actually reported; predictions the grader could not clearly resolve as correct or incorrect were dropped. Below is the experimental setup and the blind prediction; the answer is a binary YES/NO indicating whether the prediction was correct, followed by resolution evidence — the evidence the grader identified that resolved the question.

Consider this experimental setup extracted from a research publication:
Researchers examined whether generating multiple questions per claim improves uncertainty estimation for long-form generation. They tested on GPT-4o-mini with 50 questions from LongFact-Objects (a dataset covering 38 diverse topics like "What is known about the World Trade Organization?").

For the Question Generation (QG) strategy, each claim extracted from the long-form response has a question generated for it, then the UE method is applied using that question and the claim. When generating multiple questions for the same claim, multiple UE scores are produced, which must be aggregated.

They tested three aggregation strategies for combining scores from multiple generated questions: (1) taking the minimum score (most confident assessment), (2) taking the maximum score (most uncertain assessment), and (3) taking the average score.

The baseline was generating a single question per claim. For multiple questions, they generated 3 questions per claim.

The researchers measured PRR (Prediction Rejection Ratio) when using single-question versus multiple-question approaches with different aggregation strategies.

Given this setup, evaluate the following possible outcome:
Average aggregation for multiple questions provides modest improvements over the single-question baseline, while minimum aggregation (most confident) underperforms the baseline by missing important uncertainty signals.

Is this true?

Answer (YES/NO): NO